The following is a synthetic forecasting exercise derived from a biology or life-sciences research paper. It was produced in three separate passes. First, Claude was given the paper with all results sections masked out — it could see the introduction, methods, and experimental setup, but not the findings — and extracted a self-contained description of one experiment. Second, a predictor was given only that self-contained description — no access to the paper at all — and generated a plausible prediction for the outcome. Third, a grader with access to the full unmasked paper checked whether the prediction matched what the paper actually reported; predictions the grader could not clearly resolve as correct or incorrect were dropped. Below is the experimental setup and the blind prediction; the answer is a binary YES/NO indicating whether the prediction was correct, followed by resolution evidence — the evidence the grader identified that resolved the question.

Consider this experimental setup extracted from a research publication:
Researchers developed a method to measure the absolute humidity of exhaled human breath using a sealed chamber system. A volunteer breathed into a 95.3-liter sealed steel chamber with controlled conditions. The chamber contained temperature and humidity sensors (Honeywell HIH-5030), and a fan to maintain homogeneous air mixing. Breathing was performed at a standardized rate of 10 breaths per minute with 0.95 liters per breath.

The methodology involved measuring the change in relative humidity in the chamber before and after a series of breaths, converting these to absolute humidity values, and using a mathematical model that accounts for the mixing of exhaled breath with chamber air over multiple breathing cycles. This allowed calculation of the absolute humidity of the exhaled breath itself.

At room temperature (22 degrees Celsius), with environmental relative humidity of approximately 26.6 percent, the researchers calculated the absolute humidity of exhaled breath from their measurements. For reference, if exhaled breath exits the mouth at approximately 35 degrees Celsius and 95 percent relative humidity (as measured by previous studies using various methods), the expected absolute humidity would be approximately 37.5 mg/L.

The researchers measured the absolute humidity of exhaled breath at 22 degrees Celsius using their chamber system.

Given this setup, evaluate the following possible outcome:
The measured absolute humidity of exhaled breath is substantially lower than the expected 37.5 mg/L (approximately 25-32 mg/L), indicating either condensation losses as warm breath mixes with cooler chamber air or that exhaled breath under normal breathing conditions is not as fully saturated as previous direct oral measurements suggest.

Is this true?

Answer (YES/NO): NO